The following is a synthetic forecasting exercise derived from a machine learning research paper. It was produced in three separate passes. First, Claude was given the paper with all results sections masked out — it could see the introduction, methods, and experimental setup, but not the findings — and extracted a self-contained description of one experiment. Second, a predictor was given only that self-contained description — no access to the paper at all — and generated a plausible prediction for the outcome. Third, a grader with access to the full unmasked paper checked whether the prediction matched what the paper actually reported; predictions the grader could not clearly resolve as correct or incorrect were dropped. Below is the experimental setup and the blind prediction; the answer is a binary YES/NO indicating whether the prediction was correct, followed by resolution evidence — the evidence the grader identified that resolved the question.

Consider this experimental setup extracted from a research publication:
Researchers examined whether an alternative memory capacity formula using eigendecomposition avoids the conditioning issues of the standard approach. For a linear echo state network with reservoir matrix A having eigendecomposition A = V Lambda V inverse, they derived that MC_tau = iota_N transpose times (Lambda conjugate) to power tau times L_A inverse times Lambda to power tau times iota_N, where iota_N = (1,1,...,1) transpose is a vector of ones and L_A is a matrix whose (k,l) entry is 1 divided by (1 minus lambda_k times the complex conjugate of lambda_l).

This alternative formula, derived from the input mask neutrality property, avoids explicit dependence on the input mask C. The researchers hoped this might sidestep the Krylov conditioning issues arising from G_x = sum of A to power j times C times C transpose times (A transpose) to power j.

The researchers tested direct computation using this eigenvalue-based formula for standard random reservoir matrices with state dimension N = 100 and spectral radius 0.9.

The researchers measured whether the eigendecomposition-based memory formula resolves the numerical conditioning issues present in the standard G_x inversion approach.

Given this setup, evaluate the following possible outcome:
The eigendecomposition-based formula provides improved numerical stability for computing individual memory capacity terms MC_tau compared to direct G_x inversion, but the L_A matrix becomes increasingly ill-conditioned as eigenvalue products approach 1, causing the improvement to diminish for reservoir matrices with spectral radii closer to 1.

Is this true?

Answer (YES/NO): NO